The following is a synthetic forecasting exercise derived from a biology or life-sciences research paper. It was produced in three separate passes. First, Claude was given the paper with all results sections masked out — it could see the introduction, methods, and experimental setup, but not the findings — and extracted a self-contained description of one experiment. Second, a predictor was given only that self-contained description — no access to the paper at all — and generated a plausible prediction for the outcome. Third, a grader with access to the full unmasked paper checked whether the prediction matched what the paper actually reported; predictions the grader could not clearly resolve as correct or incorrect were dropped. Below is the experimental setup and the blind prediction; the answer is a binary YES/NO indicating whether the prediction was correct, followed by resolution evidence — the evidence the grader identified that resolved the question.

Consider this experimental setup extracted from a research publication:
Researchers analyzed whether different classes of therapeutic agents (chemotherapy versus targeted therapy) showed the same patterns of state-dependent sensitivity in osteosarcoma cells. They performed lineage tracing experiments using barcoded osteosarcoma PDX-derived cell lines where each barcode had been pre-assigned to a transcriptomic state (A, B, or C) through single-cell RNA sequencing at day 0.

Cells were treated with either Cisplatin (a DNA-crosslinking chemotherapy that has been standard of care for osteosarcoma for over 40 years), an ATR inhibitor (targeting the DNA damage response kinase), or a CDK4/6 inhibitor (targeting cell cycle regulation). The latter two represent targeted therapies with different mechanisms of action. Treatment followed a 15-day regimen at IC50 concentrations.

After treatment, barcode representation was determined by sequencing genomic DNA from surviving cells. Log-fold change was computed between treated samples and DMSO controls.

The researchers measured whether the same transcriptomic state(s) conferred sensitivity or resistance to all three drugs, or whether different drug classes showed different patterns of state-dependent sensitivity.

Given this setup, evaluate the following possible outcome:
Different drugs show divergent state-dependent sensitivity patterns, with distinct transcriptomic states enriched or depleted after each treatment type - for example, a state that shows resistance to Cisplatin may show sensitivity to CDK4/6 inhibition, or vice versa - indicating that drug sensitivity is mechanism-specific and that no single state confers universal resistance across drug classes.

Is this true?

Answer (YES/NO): NO